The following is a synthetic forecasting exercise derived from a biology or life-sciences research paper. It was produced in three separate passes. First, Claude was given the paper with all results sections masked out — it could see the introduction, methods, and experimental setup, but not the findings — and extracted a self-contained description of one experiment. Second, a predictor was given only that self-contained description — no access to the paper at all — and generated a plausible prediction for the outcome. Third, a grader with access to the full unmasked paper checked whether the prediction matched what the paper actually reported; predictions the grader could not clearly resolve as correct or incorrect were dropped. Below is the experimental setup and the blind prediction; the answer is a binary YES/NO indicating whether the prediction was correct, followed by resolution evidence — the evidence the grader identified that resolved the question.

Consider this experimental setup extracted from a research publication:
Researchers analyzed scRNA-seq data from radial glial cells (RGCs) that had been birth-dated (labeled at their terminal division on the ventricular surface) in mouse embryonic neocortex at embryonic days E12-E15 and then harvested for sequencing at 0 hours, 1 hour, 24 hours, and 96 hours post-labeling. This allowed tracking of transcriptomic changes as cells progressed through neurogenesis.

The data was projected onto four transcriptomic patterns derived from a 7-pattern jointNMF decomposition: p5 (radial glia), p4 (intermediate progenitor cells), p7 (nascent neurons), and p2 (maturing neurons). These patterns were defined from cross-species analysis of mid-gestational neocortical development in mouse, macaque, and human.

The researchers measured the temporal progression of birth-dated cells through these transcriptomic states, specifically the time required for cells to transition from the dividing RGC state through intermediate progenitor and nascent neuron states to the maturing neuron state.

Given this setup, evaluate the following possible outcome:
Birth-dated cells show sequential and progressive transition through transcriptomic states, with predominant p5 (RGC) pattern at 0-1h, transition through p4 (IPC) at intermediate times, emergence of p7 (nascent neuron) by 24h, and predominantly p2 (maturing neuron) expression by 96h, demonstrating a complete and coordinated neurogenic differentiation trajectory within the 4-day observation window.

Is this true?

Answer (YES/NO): YES